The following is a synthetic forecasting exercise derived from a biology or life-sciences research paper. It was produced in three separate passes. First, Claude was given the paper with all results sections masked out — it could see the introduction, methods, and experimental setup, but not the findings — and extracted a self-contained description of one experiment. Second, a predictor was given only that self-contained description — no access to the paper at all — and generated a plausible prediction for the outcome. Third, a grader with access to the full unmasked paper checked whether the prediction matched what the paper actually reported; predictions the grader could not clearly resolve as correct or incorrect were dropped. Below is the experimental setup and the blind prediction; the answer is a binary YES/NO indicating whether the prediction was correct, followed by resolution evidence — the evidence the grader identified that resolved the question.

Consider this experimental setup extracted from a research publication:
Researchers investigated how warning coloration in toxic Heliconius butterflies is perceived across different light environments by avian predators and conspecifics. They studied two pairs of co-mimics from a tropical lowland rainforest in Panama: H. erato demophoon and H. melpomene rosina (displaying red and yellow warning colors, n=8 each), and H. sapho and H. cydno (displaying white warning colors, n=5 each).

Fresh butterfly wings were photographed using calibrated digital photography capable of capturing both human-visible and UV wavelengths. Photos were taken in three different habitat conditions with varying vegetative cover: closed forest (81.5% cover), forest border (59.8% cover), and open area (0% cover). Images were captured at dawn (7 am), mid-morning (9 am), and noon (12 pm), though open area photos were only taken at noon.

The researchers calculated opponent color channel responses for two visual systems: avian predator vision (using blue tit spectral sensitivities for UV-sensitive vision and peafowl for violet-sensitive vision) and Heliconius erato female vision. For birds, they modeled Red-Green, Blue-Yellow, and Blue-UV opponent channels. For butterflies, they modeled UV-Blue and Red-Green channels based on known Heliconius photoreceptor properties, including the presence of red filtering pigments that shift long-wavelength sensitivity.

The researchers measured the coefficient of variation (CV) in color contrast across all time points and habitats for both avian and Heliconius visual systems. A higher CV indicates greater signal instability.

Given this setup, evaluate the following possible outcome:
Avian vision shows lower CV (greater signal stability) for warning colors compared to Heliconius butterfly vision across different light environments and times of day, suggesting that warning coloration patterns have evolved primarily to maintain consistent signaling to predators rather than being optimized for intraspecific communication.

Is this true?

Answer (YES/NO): YES